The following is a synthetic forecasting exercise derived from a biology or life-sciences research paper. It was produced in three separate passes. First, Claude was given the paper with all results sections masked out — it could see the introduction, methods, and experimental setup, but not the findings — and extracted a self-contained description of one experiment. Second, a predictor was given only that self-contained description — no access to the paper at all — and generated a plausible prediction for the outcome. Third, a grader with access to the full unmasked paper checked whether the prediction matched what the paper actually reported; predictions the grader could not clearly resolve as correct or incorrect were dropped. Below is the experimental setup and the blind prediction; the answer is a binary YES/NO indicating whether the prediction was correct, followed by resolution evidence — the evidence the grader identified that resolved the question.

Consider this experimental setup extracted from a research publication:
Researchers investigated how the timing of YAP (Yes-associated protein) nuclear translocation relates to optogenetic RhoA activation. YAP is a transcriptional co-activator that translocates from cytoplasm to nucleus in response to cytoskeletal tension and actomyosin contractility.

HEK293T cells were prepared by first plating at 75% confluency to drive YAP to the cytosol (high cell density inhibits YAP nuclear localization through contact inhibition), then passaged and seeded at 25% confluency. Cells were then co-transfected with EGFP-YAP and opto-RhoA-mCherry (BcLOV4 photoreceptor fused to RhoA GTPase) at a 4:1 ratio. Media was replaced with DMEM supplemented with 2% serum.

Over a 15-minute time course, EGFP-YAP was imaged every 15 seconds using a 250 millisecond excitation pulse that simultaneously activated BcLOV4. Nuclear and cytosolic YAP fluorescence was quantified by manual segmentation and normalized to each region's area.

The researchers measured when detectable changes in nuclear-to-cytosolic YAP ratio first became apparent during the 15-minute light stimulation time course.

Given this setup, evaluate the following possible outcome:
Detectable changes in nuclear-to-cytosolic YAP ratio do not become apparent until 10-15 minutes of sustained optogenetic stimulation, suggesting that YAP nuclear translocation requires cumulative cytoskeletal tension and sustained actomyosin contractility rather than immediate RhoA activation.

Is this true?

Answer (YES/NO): NO